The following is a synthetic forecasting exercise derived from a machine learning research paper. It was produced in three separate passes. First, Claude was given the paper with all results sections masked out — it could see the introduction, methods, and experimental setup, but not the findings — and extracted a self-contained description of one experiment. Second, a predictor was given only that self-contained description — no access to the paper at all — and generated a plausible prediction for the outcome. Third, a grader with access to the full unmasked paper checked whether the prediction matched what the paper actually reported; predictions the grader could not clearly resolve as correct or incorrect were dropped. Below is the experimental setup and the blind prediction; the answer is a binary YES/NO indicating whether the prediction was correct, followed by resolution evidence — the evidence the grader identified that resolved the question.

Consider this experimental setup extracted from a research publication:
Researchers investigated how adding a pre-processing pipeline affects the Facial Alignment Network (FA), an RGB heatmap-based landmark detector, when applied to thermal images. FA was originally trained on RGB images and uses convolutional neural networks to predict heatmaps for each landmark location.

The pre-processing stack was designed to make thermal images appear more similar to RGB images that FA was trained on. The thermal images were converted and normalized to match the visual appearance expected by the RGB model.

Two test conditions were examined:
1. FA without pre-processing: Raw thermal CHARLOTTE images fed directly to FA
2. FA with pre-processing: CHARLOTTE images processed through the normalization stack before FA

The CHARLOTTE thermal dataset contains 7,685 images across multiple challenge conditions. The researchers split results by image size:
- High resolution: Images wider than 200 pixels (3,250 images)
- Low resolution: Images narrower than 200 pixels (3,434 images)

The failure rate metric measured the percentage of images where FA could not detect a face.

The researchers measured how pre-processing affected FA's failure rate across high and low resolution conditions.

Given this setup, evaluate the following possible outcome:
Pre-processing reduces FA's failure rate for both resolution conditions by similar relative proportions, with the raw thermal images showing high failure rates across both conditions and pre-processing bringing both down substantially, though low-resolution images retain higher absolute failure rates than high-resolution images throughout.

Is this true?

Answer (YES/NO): NO